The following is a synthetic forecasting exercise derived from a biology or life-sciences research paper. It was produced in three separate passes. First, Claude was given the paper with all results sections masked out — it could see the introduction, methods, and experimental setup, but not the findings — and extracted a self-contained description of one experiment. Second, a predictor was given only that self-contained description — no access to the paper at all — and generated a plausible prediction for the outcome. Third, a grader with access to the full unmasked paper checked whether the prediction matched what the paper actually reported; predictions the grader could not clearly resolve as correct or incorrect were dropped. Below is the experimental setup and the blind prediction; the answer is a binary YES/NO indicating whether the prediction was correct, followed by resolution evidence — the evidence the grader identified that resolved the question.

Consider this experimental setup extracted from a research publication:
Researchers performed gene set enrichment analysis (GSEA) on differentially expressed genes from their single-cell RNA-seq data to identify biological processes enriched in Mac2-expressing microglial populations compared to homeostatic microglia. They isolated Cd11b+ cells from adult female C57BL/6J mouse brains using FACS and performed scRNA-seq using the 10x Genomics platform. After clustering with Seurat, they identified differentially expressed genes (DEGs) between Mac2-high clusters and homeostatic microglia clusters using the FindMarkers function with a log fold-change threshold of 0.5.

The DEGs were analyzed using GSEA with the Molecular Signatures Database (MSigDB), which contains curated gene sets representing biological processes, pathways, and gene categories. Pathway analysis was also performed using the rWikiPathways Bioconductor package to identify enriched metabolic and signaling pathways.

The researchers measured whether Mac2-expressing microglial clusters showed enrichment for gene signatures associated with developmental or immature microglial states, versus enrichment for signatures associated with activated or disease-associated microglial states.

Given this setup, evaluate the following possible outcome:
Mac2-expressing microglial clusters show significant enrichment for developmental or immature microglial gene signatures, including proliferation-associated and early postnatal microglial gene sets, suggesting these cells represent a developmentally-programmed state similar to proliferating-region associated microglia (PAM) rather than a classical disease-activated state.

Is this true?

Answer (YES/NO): NO